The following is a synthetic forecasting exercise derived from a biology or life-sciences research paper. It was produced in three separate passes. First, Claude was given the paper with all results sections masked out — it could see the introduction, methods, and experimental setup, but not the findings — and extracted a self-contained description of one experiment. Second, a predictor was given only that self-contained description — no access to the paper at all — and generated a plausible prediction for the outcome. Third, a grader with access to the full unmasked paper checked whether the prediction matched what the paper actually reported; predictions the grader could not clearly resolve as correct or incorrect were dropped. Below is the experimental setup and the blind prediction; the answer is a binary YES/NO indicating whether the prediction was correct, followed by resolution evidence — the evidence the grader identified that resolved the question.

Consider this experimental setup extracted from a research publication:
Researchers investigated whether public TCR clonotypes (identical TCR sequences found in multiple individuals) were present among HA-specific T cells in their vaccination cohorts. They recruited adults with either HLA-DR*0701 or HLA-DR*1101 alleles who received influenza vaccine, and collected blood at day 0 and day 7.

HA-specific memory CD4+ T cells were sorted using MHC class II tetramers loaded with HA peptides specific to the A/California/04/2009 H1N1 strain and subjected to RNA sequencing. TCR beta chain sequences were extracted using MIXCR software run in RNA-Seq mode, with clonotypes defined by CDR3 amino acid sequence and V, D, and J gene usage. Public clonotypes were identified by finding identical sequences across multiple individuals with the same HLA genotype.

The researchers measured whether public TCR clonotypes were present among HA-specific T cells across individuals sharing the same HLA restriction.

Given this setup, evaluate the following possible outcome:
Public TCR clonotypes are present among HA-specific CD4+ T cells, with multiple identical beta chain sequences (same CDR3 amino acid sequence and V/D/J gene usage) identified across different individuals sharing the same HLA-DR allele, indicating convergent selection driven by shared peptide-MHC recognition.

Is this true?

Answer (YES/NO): YES